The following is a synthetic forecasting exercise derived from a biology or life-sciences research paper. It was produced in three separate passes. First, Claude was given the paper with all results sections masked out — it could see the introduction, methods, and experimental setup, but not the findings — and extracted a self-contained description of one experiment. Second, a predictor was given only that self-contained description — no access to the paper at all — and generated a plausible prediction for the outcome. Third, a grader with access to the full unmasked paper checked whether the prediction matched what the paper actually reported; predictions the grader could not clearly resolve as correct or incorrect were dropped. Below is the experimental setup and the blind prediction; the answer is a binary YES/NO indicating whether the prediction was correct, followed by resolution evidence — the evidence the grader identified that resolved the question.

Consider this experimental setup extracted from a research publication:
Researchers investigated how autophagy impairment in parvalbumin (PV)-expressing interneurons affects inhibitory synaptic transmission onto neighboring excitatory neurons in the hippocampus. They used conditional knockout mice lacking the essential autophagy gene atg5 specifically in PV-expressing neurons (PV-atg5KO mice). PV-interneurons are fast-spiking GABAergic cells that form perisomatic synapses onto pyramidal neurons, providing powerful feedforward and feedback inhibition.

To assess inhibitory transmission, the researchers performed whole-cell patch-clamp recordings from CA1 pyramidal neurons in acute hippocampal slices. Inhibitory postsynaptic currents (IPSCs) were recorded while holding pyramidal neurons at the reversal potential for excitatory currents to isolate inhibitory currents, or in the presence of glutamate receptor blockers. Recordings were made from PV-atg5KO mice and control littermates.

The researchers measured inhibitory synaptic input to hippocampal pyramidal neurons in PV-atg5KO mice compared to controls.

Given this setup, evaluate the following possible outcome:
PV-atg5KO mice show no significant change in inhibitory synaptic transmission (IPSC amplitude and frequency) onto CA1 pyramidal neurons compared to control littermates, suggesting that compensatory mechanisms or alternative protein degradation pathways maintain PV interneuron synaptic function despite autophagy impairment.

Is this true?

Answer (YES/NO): NO